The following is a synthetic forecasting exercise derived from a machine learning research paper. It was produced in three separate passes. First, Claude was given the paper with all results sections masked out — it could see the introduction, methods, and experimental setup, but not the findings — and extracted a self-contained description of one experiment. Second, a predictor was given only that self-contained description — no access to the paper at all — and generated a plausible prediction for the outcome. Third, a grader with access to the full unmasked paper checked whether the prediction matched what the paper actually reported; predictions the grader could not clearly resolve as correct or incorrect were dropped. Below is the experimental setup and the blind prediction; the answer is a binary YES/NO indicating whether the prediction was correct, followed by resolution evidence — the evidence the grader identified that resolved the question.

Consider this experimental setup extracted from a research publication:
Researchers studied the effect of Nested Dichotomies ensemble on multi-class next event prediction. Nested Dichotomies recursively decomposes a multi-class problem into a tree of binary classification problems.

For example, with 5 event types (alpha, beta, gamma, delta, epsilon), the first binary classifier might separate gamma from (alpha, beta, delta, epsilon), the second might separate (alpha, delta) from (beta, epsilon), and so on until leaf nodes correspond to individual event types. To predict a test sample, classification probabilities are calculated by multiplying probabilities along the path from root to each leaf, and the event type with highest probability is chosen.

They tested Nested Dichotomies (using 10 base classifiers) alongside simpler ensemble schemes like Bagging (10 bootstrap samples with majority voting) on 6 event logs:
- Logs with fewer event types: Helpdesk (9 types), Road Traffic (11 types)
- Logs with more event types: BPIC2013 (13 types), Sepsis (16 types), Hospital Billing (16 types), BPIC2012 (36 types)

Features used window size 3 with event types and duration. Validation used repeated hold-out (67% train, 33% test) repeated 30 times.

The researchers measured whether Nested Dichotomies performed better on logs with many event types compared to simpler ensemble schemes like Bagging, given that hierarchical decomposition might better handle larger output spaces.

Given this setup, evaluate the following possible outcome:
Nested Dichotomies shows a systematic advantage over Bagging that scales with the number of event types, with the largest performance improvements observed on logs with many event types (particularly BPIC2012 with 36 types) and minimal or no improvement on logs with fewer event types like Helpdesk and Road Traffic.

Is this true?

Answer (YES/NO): NO